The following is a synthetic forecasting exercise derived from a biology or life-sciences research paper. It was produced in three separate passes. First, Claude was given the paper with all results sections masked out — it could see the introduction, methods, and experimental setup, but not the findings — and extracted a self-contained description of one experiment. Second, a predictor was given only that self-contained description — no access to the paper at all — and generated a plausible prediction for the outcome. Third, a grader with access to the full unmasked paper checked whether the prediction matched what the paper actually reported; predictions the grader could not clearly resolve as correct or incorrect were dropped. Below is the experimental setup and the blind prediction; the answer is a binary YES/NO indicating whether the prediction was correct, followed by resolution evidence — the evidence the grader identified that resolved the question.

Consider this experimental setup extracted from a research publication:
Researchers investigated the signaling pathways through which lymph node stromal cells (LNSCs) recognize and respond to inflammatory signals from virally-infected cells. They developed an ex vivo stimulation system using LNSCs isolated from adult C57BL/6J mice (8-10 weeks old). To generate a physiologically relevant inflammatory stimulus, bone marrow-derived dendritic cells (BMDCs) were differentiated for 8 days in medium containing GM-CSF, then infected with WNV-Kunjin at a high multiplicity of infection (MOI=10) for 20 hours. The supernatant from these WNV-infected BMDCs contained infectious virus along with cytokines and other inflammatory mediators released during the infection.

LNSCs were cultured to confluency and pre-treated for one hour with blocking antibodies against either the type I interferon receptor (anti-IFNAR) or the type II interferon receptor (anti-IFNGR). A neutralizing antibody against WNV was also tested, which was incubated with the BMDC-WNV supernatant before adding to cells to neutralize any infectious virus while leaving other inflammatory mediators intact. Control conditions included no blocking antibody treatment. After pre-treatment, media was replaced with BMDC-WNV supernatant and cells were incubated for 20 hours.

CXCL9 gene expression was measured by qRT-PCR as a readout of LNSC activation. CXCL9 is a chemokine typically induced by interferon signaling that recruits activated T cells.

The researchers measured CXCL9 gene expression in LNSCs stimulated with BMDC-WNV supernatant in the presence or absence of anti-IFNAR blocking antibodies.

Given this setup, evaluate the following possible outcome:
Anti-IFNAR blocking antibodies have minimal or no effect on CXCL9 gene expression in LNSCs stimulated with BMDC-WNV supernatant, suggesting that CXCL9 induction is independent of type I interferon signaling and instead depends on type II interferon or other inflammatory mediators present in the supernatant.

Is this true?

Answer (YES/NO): NO